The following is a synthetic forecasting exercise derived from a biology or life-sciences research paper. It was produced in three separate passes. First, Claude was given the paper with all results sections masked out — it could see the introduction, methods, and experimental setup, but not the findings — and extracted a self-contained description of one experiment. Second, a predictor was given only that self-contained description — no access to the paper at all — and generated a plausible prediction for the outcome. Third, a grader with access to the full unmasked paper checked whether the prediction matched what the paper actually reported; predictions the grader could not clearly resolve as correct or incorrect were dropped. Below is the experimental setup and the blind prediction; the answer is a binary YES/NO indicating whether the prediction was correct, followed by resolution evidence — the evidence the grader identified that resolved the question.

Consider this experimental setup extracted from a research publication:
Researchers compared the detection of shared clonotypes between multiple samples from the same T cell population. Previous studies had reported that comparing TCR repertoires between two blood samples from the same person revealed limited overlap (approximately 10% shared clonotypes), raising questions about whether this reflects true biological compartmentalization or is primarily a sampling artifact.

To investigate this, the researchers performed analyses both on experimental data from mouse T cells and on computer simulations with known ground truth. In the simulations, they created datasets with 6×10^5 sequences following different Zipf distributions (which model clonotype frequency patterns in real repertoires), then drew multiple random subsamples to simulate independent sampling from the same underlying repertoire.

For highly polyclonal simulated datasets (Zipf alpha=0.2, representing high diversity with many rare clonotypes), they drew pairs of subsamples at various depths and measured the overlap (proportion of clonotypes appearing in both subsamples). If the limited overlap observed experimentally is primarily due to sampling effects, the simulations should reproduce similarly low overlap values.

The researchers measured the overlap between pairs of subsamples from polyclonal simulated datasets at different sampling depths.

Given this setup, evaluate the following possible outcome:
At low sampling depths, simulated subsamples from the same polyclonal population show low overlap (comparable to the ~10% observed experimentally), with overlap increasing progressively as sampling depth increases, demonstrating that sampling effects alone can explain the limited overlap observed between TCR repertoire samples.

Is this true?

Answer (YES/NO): YES